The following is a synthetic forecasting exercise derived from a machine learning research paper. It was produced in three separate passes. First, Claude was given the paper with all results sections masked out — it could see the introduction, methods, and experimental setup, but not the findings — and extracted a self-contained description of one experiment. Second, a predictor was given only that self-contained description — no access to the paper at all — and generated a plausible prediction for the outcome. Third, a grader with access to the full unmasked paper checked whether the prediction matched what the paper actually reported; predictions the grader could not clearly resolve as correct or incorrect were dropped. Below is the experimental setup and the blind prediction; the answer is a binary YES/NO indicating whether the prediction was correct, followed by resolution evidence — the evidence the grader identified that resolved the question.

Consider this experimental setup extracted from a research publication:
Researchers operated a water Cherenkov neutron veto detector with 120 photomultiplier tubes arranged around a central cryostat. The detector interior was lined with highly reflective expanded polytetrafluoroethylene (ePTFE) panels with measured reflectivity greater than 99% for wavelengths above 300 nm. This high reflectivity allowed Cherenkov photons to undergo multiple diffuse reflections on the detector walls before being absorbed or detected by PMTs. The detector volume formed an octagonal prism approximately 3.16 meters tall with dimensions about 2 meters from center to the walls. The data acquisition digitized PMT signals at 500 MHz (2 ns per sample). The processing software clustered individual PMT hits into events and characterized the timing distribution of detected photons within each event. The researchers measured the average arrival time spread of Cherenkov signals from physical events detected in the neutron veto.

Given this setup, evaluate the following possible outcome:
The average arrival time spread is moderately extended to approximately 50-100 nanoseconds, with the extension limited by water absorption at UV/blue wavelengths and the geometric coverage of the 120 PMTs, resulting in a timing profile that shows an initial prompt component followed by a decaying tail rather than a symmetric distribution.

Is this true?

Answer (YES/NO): YES